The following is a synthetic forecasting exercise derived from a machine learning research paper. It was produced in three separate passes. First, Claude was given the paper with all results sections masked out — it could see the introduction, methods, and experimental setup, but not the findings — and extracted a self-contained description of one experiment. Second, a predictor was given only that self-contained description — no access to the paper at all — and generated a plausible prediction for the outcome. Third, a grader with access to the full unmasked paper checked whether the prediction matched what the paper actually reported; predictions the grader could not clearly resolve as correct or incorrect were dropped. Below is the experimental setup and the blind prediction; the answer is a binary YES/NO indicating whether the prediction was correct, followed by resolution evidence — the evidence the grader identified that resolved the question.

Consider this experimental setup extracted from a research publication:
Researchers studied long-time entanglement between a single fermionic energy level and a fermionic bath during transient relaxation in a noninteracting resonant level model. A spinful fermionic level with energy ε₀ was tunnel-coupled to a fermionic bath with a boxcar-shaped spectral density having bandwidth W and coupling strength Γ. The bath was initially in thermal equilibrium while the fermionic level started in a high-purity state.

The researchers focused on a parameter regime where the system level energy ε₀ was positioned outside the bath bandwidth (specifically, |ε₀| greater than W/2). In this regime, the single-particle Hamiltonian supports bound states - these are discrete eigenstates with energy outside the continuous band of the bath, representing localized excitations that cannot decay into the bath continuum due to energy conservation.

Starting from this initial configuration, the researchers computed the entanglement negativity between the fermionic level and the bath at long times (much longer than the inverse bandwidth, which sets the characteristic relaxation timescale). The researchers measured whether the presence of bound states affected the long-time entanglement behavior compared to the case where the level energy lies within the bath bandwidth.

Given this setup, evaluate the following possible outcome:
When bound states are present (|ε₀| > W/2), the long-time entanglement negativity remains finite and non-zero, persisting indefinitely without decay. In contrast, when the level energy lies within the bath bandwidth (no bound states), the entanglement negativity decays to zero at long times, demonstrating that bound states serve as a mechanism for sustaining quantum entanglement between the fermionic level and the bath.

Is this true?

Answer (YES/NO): NO